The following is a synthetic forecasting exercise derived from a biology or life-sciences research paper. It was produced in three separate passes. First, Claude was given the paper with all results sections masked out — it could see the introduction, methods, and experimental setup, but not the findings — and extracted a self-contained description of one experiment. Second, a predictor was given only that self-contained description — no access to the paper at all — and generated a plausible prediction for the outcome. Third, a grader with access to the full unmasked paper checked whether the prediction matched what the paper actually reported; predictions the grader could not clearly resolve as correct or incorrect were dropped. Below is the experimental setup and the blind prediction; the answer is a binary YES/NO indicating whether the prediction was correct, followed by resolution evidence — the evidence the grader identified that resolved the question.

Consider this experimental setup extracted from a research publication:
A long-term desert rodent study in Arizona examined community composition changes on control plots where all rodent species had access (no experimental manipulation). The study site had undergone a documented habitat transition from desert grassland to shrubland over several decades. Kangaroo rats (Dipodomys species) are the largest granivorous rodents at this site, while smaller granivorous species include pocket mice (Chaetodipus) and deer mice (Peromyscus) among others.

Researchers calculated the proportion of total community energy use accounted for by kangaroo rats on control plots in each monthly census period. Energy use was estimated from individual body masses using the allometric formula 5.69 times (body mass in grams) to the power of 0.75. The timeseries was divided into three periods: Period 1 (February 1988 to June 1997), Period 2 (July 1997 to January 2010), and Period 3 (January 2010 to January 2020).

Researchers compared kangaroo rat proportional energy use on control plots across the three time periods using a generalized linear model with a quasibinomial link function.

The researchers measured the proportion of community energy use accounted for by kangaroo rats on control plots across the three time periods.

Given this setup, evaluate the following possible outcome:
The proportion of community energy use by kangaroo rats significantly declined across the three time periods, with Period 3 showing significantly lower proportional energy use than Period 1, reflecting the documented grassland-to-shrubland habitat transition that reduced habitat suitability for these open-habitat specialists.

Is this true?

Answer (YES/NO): NO